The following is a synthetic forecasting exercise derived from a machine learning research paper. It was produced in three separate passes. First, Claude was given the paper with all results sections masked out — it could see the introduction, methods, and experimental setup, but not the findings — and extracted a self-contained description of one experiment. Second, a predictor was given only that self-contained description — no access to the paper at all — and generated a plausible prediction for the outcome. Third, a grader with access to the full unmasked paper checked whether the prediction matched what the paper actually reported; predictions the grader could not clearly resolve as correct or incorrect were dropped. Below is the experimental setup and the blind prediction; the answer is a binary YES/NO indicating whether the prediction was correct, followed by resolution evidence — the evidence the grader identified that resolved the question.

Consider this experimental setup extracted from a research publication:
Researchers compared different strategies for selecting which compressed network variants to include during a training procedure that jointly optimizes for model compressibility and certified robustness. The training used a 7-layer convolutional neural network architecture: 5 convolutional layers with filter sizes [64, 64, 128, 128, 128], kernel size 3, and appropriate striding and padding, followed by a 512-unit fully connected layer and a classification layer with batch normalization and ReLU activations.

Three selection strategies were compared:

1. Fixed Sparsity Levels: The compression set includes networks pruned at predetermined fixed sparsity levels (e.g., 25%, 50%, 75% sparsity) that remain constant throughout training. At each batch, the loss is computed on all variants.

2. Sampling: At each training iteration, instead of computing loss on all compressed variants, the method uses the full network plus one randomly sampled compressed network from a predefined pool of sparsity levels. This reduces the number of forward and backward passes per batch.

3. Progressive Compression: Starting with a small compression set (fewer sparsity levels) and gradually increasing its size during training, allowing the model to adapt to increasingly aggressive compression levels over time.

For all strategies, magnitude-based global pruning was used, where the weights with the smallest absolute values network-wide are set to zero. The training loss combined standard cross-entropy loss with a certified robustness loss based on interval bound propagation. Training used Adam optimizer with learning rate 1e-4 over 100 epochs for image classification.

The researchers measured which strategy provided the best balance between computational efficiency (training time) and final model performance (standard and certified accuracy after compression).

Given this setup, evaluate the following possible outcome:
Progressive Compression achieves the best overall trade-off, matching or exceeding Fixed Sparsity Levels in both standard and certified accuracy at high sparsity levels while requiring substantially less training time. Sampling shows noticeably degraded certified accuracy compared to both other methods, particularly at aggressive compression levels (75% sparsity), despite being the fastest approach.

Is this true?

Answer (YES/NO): NO